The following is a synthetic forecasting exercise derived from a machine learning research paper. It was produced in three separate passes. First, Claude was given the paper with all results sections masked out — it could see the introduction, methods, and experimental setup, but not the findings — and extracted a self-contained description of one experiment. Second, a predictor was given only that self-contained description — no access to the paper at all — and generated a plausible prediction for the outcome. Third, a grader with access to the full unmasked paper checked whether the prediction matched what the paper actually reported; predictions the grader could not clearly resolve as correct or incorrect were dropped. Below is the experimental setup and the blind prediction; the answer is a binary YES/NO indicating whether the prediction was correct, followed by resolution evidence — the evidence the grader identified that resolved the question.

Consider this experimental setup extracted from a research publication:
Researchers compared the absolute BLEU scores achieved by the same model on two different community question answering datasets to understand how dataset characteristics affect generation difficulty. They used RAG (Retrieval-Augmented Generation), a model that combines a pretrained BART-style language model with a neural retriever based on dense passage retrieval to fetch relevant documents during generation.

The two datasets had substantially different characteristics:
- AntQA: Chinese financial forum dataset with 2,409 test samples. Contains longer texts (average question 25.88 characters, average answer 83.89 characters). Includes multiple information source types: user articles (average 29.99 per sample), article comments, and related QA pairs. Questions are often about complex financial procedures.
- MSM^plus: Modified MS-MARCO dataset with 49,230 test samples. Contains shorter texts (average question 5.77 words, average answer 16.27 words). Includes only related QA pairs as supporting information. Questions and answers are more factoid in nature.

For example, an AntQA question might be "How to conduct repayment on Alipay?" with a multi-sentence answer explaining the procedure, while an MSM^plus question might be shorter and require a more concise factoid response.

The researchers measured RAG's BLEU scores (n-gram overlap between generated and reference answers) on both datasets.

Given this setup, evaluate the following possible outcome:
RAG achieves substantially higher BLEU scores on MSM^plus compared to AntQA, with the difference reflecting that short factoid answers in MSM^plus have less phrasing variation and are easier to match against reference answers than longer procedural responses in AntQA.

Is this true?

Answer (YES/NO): NO